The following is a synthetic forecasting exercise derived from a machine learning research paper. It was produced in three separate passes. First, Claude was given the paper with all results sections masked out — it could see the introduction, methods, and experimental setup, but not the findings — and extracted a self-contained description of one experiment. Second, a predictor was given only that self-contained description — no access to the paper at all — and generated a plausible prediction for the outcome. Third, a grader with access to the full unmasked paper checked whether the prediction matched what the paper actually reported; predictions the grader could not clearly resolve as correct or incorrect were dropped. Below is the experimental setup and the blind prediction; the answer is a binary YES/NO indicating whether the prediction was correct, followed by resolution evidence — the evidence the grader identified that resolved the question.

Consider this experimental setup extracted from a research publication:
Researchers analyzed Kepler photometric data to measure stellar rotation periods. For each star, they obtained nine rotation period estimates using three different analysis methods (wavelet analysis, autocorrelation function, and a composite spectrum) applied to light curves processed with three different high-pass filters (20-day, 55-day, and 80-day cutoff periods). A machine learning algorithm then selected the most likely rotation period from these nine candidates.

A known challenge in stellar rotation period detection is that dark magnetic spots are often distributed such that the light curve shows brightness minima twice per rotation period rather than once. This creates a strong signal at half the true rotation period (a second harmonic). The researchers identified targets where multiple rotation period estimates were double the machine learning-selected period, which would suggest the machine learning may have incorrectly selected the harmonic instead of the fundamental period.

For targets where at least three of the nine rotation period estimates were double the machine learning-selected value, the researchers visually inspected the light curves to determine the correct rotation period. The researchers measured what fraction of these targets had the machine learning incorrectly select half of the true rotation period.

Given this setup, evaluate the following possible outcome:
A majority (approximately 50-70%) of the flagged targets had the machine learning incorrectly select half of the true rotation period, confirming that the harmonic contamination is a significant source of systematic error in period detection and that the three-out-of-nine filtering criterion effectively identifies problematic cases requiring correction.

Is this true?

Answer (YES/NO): YES